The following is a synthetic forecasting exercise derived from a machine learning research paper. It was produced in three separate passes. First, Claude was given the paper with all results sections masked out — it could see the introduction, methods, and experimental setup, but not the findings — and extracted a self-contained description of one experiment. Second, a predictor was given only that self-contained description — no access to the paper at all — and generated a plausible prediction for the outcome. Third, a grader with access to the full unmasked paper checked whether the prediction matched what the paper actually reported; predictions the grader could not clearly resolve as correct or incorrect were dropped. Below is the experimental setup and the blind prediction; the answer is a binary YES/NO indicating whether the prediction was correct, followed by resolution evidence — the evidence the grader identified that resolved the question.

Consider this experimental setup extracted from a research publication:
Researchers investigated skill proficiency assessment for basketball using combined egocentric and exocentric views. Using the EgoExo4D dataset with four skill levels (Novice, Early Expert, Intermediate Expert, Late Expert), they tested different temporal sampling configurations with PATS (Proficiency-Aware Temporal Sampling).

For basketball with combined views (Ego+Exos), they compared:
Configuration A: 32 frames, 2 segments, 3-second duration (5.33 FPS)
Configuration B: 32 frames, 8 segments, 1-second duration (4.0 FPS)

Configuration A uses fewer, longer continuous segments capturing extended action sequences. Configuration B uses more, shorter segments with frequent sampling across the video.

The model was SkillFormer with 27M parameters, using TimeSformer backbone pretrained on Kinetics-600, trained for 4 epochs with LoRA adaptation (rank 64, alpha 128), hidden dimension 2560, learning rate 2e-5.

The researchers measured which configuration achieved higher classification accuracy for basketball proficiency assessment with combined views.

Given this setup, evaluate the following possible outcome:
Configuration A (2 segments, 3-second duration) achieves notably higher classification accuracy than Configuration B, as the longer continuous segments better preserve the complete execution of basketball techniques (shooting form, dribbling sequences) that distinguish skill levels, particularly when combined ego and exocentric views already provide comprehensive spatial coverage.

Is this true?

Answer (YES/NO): YES